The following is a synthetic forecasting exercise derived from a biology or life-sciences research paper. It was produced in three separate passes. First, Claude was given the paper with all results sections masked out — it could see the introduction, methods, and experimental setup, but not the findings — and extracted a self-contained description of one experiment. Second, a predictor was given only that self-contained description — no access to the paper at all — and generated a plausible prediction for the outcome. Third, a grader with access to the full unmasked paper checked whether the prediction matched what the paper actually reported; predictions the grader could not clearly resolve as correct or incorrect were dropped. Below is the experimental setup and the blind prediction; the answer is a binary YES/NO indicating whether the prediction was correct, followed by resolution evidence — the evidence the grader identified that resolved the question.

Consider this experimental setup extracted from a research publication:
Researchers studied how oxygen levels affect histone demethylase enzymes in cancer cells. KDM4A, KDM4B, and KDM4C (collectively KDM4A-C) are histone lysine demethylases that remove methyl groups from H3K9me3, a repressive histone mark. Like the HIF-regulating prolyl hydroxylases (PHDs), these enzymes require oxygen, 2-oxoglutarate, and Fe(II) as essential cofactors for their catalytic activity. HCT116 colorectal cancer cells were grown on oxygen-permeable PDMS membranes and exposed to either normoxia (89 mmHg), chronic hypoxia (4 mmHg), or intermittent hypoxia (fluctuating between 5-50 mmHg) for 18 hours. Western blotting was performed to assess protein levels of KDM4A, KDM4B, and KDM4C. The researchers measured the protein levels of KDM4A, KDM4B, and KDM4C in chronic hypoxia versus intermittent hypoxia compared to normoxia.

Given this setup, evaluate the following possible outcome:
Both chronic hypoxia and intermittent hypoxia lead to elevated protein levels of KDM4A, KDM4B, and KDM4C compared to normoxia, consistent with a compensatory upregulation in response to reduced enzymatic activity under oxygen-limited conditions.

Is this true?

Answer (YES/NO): NO